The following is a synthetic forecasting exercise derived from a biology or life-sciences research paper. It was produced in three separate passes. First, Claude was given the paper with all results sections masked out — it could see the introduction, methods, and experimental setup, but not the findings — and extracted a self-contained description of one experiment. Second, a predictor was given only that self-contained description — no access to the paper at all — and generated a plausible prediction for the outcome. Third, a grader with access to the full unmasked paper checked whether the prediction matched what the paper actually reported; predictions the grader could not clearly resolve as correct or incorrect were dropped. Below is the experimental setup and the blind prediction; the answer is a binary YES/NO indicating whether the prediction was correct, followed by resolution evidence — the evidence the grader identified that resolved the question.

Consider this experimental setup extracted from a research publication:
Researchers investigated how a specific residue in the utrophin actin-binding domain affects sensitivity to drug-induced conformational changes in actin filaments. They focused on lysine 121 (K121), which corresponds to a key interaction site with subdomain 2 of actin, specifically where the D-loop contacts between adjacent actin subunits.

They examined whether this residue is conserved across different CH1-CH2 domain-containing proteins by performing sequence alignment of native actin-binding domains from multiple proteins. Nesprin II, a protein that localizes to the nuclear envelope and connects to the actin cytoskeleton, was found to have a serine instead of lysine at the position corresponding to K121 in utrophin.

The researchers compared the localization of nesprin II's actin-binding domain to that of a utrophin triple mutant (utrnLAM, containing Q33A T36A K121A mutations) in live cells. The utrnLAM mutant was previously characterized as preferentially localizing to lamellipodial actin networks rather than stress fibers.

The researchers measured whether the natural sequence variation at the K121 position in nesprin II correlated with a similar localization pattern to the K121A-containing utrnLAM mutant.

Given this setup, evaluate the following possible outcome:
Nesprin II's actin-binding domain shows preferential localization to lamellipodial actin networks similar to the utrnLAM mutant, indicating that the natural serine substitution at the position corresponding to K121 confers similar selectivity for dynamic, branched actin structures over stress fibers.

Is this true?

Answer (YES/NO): YES